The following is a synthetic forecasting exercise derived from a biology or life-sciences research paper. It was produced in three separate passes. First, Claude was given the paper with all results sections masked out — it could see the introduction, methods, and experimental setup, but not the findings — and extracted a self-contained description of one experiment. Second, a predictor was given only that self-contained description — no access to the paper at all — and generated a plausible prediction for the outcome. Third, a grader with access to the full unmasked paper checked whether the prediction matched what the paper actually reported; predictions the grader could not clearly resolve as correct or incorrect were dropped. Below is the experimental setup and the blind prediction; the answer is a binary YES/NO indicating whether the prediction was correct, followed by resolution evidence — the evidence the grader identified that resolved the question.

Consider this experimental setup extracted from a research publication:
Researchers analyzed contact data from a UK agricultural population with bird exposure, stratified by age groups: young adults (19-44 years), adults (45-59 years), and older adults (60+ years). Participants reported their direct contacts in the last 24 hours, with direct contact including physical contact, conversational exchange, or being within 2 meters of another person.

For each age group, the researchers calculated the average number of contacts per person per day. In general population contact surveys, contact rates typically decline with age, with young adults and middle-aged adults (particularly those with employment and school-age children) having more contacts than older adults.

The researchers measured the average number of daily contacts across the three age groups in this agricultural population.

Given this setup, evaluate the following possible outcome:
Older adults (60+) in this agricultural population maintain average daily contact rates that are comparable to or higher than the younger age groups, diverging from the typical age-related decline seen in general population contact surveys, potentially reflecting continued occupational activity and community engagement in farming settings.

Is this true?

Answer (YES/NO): NO